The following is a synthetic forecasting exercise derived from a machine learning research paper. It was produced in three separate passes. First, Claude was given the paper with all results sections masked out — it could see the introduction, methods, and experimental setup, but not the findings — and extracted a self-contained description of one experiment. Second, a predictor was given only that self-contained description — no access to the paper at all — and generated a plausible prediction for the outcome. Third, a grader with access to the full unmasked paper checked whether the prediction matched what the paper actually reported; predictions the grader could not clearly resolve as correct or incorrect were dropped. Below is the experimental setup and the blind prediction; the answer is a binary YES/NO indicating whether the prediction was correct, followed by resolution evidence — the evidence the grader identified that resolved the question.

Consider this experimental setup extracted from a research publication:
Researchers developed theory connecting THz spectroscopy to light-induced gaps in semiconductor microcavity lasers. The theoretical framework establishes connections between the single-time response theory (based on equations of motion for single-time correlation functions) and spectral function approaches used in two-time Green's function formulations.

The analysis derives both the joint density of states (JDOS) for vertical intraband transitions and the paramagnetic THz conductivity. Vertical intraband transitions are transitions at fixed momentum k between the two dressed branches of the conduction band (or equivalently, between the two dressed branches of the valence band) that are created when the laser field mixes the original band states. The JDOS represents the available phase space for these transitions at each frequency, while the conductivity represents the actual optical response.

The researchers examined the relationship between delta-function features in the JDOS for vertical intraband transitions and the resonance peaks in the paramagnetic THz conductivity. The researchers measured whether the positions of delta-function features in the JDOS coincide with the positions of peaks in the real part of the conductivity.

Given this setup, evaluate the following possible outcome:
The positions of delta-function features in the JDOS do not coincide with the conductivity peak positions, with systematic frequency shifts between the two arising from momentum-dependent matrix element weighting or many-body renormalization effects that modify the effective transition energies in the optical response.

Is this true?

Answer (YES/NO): NO